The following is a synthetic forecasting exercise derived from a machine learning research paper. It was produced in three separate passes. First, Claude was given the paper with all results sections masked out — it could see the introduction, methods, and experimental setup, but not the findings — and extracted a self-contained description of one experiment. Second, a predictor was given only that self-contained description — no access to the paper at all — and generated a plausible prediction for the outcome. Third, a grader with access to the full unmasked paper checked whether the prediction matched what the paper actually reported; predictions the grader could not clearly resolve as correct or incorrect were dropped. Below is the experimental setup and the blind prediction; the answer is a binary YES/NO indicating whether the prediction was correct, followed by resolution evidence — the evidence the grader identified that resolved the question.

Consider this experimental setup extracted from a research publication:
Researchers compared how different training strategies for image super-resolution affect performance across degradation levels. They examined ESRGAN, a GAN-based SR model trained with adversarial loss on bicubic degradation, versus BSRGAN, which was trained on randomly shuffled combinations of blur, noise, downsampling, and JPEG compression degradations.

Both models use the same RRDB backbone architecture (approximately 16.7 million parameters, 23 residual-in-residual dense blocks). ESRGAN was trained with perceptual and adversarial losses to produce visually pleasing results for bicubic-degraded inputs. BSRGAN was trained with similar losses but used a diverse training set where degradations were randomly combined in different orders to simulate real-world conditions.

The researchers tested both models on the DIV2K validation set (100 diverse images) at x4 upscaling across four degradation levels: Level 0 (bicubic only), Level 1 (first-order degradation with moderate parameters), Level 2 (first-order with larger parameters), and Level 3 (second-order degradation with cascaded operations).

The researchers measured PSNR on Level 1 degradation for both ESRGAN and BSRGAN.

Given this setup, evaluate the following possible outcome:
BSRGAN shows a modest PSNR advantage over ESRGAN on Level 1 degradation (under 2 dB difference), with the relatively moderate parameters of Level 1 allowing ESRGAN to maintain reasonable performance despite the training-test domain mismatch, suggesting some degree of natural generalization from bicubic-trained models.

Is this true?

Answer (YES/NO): NO